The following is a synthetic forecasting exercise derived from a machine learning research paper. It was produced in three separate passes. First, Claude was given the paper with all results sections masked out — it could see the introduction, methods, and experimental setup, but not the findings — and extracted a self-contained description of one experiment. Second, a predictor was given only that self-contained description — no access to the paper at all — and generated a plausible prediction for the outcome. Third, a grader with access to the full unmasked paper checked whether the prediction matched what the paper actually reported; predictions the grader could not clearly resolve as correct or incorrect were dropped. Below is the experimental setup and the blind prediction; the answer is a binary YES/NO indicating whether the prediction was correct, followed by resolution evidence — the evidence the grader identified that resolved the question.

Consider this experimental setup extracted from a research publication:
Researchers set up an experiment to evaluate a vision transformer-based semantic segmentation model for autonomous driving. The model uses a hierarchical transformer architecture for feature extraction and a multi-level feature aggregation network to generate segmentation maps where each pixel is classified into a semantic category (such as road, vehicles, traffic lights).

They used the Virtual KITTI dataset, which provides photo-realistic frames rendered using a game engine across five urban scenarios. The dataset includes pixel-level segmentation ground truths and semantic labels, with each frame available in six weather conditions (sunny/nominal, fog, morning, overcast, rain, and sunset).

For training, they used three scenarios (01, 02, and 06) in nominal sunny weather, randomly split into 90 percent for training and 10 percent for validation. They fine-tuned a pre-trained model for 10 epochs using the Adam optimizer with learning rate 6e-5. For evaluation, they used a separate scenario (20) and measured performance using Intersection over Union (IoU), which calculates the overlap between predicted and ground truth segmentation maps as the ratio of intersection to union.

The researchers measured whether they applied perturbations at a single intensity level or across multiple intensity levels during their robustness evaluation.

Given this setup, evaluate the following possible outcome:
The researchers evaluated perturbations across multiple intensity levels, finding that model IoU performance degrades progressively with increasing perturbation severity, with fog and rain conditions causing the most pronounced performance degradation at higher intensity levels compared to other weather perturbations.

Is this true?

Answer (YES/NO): NO